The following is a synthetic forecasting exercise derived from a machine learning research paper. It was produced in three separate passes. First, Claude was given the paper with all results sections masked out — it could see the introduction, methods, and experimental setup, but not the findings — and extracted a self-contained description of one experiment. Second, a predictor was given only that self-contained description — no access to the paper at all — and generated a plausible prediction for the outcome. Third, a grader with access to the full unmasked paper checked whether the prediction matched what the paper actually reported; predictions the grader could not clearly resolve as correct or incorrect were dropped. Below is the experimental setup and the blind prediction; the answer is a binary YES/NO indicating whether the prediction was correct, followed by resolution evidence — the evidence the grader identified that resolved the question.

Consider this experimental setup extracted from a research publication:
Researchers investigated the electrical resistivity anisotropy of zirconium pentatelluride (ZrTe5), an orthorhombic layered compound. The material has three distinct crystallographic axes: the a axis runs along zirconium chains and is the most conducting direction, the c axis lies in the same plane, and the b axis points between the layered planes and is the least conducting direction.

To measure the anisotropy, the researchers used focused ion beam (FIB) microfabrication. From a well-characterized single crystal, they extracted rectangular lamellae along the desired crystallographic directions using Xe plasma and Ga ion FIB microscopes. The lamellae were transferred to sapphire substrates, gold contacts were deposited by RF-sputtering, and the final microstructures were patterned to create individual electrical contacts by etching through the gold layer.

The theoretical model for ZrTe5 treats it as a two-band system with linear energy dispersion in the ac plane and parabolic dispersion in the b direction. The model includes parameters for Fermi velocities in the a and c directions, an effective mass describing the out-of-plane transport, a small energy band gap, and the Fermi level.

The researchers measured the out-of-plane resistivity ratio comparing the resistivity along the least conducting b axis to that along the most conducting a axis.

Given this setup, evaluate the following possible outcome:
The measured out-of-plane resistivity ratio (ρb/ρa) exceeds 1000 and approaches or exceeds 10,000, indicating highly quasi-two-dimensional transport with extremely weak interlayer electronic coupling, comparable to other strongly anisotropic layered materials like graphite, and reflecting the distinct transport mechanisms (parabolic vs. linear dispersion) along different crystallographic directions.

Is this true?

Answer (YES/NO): NO